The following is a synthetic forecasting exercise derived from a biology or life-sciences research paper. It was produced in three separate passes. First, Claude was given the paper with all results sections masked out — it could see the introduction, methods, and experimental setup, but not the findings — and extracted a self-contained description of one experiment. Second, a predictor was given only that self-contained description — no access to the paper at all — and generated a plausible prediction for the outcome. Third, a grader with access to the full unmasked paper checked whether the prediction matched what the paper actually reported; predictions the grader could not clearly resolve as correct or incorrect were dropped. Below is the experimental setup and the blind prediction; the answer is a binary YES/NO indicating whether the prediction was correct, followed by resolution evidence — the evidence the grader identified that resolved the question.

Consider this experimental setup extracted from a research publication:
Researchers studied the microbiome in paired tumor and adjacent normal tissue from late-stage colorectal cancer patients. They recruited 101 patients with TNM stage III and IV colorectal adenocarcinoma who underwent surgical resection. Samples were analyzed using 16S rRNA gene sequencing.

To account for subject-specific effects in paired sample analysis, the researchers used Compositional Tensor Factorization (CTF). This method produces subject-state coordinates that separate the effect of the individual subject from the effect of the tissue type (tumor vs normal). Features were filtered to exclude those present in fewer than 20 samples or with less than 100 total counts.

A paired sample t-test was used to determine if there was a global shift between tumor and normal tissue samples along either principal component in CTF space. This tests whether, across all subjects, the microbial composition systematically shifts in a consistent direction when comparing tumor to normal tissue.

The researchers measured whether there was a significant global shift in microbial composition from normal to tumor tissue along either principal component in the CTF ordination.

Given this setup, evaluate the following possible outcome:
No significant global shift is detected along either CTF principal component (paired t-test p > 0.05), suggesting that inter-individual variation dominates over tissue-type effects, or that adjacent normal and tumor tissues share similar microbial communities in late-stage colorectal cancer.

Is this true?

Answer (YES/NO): NO